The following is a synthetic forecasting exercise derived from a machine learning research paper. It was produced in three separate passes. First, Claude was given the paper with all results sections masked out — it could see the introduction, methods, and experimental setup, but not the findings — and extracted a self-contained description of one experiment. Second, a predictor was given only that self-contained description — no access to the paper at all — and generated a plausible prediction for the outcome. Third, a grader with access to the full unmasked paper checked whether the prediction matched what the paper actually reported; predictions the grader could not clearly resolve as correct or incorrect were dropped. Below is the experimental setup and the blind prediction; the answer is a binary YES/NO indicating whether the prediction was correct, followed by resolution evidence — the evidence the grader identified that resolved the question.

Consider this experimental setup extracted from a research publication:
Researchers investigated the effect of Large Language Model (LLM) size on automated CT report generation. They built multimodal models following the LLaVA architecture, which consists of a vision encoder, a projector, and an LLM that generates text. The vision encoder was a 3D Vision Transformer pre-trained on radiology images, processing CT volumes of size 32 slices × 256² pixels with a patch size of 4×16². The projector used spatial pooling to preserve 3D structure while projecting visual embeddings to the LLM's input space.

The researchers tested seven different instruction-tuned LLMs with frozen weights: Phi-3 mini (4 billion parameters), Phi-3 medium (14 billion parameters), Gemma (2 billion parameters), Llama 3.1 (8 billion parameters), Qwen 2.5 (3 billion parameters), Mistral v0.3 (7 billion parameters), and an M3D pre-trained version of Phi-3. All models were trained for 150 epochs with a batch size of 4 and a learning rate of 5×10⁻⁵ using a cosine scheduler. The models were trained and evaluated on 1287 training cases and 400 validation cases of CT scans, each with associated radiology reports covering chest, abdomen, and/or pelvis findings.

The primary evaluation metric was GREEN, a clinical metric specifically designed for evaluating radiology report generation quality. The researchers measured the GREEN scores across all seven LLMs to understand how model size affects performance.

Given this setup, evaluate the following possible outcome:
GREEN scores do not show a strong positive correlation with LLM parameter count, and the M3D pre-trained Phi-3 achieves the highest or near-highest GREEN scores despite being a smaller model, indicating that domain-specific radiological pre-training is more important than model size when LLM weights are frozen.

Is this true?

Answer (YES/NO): NO